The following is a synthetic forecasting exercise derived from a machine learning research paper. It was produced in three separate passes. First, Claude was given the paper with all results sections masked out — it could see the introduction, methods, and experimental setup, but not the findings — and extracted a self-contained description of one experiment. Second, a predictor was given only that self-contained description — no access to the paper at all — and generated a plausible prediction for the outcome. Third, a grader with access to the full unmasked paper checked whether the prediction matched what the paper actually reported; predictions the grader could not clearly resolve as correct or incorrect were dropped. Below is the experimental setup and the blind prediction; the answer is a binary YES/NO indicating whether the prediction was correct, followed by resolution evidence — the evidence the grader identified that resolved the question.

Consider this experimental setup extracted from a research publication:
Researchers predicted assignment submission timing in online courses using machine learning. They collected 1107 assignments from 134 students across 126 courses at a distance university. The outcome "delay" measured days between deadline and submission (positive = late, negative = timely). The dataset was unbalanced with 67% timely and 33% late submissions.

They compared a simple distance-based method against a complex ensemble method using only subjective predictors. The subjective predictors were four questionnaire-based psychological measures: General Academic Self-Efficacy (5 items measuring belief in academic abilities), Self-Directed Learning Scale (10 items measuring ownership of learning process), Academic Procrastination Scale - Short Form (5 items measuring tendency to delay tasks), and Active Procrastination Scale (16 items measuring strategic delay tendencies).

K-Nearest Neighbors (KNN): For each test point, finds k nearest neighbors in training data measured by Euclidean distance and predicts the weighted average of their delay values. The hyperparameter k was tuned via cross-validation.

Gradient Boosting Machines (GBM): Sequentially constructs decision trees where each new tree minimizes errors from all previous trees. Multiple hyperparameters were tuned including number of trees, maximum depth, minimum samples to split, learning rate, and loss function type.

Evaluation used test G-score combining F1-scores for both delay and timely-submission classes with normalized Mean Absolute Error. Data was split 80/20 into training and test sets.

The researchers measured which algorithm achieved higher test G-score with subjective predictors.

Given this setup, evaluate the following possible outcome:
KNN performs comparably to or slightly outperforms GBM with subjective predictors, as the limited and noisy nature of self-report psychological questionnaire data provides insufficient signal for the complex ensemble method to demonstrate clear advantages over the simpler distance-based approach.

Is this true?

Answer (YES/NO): NO